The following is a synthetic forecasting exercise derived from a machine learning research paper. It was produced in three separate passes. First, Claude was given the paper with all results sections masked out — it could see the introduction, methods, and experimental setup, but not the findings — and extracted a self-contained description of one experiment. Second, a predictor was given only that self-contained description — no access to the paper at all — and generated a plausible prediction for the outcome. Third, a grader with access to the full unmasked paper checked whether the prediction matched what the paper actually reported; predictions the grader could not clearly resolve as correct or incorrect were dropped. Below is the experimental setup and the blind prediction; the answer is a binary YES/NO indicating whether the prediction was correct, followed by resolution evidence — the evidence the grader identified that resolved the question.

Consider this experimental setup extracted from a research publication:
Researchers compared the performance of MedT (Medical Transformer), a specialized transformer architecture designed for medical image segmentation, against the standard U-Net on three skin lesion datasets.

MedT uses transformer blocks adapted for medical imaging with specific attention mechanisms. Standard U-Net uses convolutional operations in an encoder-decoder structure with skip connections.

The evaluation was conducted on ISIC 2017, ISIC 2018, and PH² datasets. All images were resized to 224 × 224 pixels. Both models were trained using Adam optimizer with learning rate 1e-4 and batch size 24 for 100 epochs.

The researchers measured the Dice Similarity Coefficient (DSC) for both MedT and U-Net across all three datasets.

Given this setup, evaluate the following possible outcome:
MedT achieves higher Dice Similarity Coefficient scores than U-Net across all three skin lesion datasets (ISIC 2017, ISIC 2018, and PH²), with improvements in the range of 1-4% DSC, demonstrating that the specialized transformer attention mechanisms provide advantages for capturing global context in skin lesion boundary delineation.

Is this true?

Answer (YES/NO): NO